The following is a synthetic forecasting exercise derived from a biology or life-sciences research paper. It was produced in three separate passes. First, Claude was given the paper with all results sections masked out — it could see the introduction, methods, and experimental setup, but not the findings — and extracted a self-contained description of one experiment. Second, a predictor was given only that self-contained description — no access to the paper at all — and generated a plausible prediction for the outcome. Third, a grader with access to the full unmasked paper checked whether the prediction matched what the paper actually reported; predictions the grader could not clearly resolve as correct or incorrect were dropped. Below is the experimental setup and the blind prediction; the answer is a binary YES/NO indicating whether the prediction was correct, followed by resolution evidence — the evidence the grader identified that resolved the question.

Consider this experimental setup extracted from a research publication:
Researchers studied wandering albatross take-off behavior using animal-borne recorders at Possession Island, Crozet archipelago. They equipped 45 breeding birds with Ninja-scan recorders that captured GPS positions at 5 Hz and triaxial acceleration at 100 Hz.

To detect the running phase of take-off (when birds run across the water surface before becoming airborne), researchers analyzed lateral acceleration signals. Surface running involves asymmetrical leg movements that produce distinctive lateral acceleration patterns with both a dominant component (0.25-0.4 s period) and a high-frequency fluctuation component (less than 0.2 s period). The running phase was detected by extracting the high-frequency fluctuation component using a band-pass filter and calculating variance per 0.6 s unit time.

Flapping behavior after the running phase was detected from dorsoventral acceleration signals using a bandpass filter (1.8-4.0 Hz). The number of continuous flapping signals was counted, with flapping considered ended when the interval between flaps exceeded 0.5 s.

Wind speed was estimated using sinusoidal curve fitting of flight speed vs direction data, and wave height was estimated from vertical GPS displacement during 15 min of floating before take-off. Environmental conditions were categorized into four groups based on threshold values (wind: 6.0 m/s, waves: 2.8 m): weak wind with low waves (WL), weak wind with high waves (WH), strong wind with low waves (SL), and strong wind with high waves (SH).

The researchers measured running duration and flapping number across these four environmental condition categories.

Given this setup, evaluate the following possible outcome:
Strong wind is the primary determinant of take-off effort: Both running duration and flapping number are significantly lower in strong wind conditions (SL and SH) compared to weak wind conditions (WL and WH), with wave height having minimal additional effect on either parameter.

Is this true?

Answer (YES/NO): NO